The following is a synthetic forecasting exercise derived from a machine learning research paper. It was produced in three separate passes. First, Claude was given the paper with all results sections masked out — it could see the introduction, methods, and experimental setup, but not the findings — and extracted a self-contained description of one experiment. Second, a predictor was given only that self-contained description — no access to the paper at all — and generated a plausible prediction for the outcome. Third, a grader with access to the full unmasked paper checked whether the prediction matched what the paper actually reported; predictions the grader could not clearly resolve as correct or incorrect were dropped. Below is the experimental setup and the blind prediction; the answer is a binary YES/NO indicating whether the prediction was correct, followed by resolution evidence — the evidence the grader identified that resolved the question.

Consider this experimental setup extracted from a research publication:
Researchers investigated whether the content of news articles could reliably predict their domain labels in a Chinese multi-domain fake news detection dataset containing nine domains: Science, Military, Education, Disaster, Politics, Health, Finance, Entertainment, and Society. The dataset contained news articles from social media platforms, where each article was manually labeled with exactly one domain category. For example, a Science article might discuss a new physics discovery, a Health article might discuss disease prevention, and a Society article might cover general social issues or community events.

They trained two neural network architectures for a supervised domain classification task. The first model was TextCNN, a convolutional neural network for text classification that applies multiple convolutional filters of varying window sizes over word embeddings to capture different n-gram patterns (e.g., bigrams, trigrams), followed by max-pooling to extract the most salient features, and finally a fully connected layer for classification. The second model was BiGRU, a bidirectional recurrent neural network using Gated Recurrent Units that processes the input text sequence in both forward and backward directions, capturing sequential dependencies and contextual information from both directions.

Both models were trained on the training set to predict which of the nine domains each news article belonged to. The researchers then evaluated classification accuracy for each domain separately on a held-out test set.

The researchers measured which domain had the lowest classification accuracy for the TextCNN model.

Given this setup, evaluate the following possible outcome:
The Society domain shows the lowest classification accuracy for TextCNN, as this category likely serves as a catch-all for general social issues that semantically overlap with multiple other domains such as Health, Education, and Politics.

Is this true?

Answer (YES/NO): NO